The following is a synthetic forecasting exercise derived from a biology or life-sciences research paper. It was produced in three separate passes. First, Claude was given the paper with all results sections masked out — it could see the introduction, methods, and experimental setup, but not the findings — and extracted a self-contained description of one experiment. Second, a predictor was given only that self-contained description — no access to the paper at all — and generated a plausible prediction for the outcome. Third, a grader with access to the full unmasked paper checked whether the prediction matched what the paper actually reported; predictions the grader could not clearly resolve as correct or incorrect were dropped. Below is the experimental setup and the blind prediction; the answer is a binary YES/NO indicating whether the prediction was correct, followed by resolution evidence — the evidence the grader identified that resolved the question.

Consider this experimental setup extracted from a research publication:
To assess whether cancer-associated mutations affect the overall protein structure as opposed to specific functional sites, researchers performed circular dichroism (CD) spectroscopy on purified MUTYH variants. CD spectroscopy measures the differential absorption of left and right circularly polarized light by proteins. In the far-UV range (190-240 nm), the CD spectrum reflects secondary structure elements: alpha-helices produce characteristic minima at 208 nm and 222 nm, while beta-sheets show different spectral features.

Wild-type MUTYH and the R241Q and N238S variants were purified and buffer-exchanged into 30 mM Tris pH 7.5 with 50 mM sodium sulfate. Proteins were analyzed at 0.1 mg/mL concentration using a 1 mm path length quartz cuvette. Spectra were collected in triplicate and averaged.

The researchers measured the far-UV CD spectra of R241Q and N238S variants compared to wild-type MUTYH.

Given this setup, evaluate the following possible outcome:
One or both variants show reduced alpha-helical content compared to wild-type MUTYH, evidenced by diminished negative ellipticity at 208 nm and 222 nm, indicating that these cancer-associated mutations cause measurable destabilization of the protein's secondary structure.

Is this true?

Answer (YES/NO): NO